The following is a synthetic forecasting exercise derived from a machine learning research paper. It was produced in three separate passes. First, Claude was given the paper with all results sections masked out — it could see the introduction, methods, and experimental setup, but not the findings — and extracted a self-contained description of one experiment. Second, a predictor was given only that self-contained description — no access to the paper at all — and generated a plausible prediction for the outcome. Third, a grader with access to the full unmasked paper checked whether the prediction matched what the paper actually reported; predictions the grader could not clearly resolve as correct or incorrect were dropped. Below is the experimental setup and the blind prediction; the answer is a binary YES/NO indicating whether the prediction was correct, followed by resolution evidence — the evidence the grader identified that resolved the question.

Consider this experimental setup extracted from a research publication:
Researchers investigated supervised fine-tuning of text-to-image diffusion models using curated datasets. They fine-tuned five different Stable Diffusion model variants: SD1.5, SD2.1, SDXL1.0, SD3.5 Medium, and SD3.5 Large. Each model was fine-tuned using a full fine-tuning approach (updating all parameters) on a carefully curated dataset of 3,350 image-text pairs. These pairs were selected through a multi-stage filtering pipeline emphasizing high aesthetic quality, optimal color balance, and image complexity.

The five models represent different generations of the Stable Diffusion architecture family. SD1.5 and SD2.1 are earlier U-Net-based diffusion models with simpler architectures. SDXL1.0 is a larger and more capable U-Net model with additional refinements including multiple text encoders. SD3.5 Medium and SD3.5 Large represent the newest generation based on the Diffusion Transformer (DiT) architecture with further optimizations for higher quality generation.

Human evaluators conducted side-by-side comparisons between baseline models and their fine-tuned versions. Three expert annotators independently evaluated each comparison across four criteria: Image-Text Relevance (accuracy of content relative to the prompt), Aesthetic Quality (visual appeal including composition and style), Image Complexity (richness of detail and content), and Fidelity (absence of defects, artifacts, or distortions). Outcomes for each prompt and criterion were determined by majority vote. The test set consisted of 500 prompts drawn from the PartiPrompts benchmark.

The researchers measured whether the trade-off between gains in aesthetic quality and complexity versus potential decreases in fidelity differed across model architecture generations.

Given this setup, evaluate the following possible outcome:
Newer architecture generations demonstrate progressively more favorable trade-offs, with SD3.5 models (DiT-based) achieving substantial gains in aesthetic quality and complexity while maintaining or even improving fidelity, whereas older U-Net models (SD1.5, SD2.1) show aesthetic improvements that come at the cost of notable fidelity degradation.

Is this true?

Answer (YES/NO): NO